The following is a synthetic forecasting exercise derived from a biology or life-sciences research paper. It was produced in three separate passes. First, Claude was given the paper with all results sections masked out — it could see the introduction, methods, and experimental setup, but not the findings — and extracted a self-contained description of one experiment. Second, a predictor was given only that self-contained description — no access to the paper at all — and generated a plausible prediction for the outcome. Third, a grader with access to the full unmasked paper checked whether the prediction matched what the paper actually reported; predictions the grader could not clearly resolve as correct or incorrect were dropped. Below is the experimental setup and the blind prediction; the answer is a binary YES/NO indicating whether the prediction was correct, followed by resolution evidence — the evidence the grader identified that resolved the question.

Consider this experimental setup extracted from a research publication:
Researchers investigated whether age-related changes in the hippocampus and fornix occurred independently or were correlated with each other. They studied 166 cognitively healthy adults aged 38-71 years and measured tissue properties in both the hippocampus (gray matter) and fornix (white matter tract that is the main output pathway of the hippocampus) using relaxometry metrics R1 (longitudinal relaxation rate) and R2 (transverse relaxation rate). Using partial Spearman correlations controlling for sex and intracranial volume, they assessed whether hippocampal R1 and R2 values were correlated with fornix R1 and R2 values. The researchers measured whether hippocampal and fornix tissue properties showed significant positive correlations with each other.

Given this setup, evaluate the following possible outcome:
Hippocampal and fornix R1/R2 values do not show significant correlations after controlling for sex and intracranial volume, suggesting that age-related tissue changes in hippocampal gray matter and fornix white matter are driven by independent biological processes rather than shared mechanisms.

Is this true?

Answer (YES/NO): NO